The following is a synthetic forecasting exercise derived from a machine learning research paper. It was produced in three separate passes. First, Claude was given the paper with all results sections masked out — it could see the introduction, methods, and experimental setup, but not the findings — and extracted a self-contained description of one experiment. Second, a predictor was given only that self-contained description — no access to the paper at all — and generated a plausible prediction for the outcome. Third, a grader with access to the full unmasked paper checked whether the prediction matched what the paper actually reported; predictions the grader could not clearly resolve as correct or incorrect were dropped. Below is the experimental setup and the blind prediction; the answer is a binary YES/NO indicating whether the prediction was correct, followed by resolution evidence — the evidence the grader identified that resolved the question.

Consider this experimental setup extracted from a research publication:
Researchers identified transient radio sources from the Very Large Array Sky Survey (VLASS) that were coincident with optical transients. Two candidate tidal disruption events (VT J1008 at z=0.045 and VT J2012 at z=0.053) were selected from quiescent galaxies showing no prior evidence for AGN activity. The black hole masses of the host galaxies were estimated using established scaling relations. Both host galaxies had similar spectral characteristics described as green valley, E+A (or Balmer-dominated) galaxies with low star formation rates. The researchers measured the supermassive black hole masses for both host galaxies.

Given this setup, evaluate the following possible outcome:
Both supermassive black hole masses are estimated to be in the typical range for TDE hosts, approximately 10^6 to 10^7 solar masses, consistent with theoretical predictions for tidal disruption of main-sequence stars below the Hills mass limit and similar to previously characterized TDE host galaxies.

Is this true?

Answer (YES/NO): NO